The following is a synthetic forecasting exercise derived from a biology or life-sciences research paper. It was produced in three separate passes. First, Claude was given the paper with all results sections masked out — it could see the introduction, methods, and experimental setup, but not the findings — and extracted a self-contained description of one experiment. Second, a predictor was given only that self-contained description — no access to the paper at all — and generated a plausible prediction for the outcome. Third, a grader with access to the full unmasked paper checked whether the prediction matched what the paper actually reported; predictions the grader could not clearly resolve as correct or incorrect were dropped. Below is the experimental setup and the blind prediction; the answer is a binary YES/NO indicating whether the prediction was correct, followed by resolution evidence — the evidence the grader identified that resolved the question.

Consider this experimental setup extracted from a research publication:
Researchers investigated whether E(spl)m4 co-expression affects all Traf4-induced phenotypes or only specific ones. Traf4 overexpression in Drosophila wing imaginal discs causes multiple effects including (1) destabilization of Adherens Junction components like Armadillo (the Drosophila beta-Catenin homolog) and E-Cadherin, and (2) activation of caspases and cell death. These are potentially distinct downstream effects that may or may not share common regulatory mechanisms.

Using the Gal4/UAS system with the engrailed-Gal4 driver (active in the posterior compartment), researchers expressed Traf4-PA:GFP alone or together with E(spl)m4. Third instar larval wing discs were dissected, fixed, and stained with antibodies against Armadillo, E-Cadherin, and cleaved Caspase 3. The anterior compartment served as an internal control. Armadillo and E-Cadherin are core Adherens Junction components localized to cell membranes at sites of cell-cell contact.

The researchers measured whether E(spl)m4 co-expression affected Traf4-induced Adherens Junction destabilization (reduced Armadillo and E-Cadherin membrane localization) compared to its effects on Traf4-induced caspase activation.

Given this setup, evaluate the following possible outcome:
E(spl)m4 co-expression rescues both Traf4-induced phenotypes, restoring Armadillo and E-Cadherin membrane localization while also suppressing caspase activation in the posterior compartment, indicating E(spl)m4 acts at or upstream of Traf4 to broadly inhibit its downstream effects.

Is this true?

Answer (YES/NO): NO